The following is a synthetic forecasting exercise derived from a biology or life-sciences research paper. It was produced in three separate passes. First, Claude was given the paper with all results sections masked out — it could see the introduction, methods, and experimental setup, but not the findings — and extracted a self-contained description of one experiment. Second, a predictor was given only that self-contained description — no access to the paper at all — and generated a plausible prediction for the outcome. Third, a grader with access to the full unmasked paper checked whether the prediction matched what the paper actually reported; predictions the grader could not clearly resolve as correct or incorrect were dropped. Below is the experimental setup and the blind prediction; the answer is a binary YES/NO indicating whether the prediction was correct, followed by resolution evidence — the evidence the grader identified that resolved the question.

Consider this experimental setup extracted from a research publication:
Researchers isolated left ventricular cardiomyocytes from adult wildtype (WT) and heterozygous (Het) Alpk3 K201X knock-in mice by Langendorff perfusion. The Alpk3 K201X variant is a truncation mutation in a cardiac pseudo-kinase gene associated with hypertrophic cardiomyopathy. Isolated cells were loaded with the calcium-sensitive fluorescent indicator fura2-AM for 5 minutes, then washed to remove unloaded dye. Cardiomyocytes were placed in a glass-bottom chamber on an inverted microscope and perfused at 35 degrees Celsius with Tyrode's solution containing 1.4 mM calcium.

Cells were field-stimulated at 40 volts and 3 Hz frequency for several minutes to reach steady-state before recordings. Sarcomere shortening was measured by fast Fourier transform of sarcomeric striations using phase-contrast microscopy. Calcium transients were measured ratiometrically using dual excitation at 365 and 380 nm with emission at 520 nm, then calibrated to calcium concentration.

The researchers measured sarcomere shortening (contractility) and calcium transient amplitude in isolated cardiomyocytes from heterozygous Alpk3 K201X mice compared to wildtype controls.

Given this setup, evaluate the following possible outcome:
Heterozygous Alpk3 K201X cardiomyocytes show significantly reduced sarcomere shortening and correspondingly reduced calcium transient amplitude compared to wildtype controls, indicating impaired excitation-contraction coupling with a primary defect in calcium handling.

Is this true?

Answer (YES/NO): NO